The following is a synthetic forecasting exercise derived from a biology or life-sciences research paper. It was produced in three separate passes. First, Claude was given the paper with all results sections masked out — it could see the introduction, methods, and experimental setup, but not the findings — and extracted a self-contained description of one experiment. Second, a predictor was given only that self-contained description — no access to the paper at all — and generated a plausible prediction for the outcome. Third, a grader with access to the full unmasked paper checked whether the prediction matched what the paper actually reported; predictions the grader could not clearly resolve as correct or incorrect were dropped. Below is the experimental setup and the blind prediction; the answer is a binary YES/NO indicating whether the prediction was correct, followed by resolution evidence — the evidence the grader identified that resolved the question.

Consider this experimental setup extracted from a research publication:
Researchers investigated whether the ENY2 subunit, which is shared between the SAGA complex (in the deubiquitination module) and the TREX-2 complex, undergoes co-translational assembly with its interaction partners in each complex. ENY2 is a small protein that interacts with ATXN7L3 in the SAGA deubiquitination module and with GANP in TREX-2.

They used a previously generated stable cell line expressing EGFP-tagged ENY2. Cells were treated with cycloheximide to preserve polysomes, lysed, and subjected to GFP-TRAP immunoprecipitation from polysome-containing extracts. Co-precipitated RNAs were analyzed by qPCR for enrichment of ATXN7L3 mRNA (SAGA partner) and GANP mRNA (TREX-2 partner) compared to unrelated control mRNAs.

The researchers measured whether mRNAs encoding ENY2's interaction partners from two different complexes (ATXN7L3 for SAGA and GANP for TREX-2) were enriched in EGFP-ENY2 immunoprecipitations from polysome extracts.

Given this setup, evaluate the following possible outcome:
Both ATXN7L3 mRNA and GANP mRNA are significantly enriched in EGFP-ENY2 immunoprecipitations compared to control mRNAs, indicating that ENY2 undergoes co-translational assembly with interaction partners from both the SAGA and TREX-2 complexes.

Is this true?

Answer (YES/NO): YES